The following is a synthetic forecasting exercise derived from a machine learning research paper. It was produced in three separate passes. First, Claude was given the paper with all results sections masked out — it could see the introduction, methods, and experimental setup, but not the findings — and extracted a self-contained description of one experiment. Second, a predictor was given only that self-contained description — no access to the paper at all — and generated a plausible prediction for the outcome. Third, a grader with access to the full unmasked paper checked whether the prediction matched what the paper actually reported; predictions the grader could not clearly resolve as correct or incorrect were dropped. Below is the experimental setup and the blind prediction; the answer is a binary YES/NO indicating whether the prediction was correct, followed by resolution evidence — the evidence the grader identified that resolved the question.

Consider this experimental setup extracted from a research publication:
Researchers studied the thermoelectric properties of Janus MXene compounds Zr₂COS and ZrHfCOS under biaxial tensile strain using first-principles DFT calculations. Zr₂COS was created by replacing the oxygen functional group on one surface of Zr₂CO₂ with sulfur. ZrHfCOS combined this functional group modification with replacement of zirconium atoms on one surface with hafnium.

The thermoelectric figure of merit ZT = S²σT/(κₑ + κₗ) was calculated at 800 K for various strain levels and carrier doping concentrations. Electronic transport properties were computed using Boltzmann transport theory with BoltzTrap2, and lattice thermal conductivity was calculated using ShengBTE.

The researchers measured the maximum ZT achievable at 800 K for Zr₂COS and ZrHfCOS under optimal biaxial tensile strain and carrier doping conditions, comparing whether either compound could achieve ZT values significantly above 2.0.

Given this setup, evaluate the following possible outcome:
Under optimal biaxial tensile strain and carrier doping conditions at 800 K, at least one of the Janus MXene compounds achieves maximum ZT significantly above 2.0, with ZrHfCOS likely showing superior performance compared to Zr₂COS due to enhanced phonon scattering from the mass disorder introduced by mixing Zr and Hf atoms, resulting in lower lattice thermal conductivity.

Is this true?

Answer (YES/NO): NO